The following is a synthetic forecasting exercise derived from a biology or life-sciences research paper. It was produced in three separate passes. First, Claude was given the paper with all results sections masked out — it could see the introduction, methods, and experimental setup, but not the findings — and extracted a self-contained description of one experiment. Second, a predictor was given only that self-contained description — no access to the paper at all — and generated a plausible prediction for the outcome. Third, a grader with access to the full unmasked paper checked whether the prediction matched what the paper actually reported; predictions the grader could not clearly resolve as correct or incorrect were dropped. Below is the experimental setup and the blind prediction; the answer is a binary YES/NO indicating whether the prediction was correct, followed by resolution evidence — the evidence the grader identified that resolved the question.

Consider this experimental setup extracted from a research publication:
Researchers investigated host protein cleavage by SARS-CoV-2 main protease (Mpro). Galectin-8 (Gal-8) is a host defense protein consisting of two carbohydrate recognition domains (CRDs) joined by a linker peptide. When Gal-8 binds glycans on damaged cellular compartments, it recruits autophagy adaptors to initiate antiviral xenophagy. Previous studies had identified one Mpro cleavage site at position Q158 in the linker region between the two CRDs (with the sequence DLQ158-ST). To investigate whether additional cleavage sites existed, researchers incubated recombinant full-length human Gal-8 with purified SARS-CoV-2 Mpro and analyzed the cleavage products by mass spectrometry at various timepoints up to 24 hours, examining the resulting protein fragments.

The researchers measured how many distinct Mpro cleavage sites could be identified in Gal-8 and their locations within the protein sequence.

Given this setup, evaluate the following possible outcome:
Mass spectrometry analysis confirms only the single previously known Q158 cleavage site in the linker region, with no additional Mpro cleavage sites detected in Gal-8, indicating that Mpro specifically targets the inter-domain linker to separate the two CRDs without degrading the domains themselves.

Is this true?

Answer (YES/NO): NO